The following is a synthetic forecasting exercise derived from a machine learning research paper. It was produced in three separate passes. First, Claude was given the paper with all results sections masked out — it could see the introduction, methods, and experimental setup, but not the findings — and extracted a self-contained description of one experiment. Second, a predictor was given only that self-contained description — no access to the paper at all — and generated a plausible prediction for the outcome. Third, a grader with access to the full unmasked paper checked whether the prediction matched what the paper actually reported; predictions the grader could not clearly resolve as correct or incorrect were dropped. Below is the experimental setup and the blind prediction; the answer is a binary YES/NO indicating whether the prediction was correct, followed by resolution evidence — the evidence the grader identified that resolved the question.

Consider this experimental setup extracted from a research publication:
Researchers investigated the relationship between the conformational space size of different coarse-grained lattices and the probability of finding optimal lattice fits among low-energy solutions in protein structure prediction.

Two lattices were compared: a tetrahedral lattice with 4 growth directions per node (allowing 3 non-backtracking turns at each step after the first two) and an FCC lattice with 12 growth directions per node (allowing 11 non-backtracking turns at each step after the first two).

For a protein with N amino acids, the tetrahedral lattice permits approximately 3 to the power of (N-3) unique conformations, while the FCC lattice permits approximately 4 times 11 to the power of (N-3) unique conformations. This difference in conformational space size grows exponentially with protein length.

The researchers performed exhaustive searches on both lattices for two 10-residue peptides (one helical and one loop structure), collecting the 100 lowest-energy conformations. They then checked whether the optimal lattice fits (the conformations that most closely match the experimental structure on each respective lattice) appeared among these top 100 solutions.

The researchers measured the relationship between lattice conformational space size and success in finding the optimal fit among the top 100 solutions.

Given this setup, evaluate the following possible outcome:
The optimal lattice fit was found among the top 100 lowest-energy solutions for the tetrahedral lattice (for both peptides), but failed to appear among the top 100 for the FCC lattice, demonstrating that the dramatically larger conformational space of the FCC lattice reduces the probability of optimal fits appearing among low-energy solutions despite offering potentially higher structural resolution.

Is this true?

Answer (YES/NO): YES